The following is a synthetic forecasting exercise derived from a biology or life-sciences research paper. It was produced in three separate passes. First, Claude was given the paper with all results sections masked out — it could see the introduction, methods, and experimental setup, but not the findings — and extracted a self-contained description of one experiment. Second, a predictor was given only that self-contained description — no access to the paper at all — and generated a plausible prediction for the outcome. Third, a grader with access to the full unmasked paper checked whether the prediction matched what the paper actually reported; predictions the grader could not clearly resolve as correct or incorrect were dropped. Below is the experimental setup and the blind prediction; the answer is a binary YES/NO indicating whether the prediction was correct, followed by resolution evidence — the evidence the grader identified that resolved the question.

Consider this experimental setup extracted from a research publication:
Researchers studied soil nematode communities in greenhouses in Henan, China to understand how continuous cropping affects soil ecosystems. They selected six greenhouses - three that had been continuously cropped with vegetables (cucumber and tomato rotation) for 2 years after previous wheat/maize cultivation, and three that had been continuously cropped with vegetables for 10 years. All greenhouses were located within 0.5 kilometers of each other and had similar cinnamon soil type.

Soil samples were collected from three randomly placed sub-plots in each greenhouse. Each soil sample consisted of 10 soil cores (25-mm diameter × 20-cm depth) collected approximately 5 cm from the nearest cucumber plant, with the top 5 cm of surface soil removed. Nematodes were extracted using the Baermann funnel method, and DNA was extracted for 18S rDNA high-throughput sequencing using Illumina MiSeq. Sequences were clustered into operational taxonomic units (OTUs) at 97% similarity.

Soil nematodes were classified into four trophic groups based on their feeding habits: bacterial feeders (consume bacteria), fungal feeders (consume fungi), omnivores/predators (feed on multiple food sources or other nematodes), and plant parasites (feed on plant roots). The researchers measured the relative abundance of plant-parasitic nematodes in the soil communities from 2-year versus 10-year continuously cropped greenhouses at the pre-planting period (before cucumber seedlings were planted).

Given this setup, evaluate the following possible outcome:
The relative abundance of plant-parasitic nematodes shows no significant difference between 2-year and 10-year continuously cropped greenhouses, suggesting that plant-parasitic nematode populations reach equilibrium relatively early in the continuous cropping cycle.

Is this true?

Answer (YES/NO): NO